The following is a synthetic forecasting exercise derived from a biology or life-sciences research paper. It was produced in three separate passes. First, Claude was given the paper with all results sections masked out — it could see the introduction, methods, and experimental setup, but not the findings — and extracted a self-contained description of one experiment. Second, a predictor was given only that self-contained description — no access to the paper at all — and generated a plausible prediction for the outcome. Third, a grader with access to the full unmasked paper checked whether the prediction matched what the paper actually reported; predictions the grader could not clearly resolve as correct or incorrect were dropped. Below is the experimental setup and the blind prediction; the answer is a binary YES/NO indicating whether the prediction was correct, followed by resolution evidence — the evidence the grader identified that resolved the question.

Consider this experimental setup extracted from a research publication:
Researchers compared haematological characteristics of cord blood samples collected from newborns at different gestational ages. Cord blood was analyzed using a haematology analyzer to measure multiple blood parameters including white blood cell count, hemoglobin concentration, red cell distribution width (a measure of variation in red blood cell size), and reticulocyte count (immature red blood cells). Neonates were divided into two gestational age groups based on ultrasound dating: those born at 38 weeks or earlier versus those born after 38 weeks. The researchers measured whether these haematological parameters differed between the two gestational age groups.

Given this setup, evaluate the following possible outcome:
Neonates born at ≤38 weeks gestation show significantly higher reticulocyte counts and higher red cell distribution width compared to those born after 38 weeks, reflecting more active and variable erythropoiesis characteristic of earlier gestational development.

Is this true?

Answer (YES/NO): YES